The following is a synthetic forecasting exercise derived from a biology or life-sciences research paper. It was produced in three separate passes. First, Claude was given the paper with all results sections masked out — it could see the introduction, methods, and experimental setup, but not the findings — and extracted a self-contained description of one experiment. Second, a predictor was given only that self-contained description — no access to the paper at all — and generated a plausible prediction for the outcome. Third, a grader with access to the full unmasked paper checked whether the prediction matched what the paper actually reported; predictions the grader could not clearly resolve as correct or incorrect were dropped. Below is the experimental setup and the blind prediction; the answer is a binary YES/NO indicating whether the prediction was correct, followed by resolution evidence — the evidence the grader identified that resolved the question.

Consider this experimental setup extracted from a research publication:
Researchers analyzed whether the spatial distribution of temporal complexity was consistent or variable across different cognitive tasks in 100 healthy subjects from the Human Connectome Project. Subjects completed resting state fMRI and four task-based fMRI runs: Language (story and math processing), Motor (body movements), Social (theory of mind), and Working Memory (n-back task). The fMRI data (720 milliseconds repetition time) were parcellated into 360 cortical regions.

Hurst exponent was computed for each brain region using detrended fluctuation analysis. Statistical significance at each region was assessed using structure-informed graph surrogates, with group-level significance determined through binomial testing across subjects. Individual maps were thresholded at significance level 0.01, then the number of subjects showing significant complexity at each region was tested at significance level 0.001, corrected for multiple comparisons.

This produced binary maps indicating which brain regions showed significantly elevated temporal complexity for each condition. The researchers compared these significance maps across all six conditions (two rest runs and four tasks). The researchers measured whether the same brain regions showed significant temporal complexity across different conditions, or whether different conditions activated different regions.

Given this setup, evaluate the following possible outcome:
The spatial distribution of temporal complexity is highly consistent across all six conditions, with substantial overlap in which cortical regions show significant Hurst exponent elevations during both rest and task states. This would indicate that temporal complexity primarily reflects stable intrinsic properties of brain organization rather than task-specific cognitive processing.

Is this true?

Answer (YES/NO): NO